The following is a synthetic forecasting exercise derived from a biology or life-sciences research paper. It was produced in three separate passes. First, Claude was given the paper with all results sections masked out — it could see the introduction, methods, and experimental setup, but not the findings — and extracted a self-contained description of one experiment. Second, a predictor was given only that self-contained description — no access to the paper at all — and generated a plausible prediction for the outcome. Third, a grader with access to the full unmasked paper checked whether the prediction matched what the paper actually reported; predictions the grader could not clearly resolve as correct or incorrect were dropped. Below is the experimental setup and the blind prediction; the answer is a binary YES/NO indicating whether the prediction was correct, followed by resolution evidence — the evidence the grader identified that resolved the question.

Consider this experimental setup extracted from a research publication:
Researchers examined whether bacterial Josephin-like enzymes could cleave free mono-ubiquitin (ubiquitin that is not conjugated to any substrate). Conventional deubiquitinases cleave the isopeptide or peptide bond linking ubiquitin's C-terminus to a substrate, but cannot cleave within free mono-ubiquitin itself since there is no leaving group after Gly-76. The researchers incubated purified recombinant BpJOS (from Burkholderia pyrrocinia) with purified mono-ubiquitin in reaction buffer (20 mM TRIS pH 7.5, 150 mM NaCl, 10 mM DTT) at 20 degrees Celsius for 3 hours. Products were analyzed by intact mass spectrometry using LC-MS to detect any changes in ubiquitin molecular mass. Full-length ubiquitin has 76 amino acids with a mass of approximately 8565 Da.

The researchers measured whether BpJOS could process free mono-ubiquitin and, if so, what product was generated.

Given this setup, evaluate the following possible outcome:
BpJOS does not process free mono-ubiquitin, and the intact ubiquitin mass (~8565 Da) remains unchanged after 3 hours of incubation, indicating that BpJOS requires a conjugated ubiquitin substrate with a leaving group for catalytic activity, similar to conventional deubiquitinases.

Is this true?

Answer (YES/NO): NO